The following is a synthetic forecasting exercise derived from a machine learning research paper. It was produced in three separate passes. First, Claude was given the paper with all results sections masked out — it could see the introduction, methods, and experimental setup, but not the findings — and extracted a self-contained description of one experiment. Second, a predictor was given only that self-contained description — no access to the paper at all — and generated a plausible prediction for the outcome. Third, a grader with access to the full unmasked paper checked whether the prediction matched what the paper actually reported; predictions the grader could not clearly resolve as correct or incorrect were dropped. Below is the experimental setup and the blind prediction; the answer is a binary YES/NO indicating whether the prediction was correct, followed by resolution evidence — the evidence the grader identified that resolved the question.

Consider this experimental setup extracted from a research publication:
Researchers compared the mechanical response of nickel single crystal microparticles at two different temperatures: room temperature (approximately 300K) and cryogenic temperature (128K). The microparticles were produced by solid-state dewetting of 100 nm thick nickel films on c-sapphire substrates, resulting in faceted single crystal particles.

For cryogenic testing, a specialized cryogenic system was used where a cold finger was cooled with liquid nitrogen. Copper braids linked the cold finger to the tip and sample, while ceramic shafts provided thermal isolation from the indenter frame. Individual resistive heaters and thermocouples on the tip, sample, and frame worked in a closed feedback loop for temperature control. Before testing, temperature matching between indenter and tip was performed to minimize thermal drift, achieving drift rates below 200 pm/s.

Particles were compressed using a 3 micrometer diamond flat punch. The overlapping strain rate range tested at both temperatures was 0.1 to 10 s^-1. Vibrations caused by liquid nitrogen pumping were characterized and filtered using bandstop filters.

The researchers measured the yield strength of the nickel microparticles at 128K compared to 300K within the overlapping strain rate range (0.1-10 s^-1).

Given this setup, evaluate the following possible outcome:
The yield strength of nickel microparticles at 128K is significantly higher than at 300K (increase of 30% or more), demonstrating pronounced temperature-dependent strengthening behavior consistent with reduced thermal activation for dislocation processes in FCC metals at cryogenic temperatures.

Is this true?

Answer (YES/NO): YES